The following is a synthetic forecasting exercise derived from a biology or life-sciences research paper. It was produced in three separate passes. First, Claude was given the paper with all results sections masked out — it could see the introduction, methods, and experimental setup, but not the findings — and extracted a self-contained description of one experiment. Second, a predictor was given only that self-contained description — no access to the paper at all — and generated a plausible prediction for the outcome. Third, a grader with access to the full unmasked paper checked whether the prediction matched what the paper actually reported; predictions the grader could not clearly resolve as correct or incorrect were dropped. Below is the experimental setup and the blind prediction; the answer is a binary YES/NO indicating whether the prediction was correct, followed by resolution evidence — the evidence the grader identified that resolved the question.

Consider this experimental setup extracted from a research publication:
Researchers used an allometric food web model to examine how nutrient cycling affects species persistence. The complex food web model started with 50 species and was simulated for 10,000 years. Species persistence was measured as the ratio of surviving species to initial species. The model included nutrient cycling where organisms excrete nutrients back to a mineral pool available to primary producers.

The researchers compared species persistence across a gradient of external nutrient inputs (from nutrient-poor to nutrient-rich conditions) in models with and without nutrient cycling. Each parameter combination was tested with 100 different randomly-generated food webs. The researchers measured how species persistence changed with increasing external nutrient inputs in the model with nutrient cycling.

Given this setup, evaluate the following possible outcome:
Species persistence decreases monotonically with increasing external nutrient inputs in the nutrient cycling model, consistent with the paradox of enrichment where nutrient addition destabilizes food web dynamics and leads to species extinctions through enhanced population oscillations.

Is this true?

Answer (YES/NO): NO